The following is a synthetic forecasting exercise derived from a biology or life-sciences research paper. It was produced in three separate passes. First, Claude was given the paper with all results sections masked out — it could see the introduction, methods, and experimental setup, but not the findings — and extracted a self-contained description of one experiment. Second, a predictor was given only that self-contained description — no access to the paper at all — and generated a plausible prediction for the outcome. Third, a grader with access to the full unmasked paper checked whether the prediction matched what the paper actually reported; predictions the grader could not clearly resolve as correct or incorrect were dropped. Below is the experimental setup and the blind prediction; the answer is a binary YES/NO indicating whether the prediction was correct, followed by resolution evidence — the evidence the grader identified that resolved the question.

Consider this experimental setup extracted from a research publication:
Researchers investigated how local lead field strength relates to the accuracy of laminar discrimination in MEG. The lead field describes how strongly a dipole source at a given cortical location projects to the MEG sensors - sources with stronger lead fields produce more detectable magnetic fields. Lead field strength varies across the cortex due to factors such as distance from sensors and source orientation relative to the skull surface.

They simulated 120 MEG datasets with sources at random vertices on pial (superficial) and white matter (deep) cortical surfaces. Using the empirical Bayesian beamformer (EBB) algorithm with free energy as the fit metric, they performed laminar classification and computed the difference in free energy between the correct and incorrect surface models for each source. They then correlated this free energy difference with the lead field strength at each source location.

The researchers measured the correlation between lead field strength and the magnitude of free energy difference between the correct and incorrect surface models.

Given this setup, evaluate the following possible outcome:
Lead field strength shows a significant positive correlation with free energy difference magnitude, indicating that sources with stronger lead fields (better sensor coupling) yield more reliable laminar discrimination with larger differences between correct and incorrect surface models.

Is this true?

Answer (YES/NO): YES